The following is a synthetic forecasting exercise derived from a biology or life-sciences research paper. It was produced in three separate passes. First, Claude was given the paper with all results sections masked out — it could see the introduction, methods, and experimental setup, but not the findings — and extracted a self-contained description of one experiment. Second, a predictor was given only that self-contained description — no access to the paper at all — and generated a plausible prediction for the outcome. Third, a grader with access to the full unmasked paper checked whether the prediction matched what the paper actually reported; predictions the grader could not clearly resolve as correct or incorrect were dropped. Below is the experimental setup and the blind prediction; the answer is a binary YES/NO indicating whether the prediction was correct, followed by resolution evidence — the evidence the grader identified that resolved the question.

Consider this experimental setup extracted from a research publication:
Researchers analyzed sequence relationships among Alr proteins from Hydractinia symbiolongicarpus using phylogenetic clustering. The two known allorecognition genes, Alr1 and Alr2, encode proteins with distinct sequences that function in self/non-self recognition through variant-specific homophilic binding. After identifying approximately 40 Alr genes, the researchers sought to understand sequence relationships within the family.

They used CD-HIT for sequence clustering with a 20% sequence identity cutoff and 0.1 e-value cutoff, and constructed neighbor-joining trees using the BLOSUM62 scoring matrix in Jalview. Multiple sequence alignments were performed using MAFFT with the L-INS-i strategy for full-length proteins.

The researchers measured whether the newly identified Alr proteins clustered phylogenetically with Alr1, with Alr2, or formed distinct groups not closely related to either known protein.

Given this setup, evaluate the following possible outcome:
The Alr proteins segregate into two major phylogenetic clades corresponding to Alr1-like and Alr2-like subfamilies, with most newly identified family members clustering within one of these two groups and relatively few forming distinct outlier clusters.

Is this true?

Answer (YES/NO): NO